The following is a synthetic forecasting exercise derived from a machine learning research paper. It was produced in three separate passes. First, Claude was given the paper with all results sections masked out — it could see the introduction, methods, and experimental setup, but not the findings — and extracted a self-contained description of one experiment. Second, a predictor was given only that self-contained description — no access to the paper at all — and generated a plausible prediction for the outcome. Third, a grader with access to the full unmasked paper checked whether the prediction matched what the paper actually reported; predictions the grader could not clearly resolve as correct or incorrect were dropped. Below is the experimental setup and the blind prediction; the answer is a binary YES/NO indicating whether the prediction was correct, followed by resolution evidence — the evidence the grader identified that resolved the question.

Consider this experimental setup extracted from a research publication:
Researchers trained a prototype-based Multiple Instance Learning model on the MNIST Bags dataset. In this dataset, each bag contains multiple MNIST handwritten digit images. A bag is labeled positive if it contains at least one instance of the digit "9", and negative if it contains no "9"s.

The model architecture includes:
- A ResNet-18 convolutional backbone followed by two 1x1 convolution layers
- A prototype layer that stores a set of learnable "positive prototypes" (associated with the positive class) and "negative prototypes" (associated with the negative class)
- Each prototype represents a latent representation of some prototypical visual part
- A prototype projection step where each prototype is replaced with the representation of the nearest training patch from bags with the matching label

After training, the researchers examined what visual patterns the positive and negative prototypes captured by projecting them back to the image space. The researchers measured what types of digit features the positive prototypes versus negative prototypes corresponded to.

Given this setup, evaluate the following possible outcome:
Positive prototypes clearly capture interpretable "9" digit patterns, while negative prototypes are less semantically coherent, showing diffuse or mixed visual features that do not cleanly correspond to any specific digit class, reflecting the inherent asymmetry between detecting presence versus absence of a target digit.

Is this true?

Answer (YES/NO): NO